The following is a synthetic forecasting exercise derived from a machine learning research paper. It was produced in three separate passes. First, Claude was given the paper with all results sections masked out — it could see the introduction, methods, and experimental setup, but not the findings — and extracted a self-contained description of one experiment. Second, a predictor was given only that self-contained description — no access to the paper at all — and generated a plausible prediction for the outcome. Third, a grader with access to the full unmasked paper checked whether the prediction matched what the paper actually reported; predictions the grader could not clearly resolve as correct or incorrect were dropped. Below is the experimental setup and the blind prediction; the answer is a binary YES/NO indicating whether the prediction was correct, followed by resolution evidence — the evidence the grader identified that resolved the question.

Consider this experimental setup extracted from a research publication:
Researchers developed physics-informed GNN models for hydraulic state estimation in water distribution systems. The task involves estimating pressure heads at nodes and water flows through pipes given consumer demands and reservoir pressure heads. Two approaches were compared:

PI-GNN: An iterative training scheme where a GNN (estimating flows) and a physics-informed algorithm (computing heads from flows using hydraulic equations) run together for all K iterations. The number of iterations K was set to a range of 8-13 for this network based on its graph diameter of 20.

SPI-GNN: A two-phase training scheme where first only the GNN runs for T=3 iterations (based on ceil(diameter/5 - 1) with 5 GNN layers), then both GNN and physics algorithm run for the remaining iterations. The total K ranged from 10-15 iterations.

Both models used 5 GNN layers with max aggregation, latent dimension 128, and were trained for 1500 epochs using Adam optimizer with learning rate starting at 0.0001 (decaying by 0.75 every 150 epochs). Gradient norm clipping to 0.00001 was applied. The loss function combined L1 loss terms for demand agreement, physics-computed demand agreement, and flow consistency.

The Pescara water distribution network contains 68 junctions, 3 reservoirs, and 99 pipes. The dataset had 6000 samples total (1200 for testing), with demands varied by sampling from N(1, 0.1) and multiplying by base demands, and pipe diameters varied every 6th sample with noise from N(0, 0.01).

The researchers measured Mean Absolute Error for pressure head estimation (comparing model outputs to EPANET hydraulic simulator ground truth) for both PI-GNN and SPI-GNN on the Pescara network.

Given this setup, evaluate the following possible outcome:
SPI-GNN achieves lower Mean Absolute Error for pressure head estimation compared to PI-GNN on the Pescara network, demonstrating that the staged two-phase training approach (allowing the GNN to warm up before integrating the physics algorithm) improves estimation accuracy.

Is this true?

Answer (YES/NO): NO